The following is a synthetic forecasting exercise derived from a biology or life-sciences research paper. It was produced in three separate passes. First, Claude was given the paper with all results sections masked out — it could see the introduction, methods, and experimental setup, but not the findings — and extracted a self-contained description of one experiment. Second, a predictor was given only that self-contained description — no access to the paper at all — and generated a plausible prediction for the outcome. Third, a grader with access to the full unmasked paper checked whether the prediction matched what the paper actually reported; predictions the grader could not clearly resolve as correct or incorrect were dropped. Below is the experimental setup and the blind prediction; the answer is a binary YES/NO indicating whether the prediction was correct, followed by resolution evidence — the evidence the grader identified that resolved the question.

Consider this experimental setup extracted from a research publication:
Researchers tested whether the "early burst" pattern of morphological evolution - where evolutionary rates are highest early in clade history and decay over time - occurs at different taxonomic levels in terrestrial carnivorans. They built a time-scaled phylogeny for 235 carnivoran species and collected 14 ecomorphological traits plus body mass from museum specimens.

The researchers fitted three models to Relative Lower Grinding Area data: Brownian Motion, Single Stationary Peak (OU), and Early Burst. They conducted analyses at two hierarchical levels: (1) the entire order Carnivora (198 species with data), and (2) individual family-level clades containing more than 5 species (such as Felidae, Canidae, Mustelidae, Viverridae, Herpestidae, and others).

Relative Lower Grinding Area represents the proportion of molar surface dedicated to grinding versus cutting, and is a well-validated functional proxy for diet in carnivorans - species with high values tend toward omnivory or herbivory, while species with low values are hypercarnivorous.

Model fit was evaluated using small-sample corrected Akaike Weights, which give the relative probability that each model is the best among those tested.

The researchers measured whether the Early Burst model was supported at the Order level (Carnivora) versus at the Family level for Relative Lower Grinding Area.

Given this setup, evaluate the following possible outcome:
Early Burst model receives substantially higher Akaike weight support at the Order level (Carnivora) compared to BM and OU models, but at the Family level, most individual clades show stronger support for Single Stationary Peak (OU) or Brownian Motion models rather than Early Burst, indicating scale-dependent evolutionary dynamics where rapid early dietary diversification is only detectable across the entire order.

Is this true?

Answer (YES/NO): YES